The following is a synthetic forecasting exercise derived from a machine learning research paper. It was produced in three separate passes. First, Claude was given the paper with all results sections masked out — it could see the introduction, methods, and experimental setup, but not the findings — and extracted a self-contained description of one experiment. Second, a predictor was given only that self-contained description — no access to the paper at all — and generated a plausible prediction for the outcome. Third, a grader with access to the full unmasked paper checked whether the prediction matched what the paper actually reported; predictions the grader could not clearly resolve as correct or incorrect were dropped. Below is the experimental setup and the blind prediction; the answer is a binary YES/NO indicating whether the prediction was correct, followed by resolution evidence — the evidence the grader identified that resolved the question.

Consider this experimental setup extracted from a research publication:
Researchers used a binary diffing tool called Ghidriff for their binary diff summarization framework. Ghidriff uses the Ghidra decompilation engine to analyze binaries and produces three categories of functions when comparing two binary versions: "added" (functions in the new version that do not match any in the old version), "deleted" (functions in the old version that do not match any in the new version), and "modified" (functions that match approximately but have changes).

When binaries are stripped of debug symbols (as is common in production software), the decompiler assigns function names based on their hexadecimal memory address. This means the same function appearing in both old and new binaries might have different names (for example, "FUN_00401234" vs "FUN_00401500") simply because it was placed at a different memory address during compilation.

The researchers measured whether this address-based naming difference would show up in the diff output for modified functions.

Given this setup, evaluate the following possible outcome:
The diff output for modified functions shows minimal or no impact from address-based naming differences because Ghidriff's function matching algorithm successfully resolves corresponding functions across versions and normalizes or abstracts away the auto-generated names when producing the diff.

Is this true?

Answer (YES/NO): NO